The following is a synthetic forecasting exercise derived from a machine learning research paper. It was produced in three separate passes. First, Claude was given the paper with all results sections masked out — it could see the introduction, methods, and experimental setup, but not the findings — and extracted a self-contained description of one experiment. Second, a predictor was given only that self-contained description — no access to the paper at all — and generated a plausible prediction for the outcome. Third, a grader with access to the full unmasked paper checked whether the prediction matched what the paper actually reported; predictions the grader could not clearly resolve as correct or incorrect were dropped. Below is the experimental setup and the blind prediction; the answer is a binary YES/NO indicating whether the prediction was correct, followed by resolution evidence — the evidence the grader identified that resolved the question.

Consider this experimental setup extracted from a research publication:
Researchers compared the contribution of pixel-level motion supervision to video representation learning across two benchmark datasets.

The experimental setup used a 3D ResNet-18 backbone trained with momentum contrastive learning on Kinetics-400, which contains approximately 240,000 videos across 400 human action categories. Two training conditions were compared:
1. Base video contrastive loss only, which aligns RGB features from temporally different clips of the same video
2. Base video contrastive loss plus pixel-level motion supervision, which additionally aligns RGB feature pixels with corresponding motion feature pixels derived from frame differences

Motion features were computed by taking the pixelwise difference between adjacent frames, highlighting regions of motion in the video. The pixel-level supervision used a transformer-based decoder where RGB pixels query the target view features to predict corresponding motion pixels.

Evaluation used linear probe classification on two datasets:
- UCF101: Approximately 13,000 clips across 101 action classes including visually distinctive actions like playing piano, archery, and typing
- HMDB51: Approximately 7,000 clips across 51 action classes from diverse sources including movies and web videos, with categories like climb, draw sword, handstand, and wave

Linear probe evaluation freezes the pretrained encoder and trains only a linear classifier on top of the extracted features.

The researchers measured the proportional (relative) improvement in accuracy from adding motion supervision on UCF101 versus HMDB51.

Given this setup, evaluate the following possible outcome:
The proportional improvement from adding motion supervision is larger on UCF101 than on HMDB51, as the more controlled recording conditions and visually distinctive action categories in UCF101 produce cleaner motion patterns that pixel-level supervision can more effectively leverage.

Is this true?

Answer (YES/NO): NO